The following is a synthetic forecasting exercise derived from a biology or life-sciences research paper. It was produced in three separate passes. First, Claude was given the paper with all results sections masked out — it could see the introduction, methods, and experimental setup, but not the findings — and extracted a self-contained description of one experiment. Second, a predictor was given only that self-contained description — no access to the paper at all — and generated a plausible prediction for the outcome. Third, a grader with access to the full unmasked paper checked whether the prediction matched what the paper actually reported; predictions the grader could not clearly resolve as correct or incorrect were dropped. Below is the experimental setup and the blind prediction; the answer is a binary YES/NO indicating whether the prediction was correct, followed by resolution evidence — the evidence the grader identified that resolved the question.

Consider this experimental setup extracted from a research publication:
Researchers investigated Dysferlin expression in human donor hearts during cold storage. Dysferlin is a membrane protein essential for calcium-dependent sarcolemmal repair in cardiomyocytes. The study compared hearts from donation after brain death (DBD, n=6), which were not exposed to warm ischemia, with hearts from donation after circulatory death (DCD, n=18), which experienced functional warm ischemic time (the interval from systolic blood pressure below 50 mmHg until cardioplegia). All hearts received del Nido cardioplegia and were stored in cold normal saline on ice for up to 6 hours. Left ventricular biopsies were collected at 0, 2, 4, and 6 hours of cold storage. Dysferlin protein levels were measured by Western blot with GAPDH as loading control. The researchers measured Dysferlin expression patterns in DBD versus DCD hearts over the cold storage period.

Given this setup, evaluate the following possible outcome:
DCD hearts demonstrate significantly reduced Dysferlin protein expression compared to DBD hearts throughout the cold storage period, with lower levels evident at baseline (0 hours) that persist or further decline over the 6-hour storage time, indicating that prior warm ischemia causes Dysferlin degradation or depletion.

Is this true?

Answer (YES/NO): NO